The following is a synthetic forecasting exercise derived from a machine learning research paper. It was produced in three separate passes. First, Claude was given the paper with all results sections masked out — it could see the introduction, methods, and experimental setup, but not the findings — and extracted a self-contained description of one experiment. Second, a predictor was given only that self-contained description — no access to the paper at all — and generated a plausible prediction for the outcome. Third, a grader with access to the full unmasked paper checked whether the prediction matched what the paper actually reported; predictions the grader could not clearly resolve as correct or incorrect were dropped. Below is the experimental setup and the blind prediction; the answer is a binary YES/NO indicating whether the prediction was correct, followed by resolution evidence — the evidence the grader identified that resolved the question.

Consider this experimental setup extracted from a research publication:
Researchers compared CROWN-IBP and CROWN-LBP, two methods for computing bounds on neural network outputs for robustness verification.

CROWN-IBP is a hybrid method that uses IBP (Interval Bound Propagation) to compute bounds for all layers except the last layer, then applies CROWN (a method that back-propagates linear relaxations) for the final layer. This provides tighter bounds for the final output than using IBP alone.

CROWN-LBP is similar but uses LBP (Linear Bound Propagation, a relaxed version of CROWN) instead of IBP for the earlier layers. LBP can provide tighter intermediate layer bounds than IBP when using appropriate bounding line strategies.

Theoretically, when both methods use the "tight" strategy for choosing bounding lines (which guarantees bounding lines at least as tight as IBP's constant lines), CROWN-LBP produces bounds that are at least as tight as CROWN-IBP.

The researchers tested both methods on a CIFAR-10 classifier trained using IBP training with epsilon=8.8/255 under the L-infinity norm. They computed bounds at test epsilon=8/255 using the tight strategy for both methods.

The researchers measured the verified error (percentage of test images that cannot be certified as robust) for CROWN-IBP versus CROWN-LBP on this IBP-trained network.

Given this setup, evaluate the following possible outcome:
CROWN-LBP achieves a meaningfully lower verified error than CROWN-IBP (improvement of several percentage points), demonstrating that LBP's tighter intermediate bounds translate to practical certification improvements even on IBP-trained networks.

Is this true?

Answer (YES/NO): NO